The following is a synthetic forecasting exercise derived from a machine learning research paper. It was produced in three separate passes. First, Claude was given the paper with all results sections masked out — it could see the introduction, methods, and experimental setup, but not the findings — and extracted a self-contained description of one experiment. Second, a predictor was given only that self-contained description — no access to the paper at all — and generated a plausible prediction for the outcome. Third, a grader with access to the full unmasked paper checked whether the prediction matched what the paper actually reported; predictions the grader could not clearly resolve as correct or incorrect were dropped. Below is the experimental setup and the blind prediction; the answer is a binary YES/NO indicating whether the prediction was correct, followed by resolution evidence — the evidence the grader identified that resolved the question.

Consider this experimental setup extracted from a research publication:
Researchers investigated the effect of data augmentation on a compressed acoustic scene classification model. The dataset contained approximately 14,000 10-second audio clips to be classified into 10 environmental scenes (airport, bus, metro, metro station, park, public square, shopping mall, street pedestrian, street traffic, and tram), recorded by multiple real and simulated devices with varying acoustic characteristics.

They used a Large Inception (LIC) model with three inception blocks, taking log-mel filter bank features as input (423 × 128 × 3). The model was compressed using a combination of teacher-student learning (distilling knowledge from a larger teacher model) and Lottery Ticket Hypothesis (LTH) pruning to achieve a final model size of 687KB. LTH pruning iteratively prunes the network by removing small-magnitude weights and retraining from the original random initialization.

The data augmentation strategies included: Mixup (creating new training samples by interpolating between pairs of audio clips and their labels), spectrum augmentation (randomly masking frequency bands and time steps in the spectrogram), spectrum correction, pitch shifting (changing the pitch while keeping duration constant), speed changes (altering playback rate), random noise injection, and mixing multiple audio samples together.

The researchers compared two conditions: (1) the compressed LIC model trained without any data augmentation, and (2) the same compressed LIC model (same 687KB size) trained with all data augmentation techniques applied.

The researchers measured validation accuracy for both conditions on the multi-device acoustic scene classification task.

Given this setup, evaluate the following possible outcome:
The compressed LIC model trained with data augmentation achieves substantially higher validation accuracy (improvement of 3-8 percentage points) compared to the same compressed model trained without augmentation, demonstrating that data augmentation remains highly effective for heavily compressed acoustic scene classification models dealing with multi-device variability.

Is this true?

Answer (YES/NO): YES